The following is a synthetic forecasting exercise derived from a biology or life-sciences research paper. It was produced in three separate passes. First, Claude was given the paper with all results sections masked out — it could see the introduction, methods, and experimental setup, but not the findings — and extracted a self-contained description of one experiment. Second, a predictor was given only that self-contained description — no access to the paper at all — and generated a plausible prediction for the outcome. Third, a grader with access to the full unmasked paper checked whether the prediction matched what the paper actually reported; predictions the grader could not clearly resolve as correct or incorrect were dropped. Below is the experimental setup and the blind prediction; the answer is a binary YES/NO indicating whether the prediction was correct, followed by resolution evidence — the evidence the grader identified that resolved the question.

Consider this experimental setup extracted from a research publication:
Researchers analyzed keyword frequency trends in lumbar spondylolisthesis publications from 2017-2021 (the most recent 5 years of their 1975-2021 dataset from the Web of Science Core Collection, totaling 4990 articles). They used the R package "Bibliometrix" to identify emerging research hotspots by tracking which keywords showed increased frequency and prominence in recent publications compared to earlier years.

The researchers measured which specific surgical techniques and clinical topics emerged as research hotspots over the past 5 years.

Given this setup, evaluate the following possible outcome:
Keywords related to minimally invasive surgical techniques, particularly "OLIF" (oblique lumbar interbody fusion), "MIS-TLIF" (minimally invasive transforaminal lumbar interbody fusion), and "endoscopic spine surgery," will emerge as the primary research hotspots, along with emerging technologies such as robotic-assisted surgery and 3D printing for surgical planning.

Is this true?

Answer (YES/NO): NO